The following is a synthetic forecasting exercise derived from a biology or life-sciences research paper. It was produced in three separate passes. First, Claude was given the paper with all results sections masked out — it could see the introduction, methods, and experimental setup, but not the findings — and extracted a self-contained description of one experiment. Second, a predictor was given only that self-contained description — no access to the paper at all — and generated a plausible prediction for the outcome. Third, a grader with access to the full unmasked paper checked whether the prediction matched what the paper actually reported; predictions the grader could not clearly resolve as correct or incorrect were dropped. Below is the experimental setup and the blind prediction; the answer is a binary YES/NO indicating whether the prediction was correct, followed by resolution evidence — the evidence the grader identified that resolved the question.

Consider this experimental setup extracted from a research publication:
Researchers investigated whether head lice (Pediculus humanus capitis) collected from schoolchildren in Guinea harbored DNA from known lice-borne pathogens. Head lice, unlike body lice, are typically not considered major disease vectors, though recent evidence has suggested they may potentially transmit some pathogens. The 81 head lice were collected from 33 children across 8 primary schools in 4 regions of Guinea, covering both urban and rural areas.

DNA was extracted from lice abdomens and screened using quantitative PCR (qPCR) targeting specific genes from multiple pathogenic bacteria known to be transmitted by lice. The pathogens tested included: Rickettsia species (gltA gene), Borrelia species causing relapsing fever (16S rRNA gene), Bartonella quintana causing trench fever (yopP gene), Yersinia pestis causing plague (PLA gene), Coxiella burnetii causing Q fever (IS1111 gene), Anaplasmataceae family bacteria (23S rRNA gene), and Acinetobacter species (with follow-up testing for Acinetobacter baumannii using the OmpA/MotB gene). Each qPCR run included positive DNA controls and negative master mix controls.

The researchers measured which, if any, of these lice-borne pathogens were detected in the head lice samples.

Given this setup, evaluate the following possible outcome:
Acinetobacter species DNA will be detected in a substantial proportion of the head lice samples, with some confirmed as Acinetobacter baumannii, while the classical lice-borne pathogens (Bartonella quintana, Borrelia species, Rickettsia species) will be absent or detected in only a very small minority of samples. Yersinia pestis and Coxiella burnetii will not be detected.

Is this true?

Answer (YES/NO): YES